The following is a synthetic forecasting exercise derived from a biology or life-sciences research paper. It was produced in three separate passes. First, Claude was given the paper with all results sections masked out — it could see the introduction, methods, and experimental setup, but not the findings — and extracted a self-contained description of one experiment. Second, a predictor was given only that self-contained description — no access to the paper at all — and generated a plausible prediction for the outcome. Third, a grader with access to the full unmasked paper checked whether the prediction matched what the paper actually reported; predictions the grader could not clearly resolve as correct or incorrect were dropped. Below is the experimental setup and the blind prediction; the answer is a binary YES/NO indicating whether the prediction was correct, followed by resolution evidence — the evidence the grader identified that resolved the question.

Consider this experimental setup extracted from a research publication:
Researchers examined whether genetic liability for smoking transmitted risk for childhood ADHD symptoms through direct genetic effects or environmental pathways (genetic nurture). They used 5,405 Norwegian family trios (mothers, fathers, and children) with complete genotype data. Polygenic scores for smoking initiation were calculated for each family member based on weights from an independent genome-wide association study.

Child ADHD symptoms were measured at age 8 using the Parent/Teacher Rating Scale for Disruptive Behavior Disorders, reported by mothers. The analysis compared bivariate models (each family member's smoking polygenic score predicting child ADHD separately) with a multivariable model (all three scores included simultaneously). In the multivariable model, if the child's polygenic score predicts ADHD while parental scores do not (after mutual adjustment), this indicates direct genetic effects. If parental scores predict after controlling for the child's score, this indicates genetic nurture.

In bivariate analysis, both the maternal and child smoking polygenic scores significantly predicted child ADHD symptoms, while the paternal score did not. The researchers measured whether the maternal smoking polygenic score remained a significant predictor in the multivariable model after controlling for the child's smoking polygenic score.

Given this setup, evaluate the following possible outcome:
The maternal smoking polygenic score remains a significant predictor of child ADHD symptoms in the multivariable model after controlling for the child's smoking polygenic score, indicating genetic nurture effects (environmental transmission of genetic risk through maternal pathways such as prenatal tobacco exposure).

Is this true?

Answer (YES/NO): NO